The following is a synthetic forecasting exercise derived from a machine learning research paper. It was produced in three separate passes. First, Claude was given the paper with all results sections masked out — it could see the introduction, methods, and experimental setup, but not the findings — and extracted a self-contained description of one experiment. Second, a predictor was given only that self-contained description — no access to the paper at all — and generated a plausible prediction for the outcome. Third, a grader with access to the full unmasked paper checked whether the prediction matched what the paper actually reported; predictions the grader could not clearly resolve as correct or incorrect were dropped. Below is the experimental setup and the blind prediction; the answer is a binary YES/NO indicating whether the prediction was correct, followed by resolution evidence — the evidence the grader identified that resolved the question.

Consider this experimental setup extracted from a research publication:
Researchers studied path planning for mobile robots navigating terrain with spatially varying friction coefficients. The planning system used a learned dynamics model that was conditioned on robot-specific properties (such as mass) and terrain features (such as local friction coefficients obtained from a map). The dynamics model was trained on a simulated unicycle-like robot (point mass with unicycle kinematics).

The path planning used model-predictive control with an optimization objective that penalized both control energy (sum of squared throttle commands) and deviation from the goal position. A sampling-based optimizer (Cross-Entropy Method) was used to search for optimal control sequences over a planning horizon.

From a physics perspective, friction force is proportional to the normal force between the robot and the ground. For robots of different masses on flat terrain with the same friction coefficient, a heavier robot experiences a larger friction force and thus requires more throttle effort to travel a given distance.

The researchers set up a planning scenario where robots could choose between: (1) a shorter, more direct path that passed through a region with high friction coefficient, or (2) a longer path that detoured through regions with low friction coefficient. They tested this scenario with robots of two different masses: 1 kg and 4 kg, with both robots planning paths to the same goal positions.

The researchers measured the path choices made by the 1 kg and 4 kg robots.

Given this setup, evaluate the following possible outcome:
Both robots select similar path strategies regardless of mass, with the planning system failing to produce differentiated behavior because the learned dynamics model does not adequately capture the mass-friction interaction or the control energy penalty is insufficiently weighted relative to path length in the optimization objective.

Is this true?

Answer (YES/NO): NO